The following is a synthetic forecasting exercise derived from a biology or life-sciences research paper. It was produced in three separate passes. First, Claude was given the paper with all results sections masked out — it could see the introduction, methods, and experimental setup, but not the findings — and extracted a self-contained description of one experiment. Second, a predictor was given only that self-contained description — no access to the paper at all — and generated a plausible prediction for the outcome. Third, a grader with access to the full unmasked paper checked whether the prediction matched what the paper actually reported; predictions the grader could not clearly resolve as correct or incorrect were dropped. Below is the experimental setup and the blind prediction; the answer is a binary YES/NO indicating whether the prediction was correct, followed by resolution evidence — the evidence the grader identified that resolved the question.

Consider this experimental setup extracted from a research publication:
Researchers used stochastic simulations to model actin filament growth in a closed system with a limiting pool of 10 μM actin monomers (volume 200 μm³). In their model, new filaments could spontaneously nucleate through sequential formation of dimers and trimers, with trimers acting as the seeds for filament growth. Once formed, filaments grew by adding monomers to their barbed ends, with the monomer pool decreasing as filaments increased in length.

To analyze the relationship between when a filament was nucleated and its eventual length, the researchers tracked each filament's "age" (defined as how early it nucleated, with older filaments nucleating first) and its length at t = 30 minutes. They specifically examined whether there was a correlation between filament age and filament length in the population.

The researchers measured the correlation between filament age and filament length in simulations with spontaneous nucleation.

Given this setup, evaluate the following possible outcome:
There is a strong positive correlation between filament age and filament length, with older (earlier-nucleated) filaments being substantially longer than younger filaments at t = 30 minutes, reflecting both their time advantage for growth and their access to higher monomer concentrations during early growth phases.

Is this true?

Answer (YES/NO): YES